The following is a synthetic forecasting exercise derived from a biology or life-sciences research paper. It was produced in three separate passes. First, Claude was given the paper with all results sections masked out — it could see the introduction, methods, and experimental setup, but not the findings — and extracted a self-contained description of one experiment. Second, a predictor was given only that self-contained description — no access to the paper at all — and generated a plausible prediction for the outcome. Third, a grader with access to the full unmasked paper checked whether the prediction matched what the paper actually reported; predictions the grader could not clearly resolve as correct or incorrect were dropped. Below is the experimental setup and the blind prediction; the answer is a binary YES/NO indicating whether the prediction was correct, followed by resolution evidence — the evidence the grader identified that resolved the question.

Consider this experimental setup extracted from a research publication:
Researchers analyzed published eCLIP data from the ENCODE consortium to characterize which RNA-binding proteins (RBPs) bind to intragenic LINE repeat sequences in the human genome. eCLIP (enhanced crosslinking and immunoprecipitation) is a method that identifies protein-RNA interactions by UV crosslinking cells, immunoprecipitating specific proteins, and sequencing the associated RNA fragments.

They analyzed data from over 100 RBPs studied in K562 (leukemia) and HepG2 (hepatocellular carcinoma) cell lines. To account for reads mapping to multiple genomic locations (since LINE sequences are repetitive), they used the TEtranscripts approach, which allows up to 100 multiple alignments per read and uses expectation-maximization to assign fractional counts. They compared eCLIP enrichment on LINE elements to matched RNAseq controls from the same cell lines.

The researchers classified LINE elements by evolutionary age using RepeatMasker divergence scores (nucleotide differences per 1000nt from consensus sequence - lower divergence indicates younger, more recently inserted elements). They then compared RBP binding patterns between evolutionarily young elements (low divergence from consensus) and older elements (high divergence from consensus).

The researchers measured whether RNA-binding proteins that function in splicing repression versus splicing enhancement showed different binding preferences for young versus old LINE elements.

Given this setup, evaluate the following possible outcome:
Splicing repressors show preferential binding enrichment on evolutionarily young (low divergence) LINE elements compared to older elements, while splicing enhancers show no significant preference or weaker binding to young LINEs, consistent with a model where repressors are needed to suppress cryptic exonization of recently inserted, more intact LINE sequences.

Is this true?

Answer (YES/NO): YES